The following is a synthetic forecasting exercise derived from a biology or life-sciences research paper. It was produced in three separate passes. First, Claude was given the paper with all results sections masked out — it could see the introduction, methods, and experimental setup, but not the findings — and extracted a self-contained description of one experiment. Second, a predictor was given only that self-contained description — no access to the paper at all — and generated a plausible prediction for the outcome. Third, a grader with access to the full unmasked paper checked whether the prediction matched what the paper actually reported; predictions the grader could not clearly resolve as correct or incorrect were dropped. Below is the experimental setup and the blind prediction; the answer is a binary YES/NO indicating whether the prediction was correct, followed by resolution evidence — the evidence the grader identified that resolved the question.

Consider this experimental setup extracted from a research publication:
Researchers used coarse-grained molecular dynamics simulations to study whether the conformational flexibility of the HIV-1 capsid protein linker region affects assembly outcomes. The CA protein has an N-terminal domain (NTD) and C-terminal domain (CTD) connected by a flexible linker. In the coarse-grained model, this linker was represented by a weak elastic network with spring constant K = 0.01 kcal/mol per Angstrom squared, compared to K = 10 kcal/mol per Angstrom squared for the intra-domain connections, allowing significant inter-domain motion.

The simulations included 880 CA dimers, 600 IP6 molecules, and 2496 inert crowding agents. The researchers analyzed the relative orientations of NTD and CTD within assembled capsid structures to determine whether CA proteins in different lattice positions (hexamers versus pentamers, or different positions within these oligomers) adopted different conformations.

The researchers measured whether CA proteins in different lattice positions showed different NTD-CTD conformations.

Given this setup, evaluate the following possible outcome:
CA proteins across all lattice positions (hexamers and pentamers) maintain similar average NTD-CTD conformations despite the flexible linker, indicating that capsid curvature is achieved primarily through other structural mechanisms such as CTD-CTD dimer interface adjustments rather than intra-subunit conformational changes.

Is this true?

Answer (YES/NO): NO